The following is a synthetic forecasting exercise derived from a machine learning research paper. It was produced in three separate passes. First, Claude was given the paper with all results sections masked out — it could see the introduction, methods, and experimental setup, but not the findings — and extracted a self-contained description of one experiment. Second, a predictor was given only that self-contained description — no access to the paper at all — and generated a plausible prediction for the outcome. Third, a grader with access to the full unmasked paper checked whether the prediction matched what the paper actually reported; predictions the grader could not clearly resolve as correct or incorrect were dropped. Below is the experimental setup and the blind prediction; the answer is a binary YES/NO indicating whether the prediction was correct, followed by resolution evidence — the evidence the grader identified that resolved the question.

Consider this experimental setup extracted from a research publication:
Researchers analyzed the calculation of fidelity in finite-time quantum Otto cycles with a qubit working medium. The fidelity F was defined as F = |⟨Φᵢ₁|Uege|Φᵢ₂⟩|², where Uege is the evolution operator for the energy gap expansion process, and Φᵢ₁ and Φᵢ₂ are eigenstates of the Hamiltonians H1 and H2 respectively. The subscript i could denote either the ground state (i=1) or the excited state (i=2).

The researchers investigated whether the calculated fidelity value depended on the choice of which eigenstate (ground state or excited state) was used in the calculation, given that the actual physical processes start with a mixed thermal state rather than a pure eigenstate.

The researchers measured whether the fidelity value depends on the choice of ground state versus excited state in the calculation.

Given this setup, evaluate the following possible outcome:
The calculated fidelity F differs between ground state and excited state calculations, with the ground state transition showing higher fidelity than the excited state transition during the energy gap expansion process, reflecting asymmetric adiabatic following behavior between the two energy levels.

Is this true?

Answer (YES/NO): NO